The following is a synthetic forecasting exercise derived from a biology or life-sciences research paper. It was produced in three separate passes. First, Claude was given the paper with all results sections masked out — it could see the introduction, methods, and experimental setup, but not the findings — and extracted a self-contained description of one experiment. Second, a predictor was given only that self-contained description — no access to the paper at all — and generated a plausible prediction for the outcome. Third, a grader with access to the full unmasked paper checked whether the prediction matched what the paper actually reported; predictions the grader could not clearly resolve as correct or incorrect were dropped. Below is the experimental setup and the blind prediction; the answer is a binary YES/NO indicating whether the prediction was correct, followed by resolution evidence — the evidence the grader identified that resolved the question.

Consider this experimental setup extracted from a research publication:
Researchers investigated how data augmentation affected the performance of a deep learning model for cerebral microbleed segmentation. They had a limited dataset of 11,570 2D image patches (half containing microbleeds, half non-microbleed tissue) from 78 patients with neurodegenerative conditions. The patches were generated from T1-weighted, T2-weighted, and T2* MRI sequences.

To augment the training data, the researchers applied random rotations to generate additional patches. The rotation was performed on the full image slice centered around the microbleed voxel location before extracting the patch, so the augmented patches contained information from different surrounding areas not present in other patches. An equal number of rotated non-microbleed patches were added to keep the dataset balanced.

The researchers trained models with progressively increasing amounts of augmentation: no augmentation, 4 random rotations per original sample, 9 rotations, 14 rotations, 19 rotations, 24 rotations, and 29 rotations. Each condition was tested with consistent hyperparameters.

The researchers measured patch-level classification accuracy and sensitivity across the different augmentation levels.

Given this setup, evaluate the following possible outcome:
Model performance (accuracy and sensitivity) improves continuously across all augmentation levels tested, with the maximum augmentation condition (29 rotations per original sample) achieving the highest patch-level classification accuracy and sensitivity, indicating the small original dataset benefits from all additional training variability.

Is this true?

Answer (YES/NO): NO